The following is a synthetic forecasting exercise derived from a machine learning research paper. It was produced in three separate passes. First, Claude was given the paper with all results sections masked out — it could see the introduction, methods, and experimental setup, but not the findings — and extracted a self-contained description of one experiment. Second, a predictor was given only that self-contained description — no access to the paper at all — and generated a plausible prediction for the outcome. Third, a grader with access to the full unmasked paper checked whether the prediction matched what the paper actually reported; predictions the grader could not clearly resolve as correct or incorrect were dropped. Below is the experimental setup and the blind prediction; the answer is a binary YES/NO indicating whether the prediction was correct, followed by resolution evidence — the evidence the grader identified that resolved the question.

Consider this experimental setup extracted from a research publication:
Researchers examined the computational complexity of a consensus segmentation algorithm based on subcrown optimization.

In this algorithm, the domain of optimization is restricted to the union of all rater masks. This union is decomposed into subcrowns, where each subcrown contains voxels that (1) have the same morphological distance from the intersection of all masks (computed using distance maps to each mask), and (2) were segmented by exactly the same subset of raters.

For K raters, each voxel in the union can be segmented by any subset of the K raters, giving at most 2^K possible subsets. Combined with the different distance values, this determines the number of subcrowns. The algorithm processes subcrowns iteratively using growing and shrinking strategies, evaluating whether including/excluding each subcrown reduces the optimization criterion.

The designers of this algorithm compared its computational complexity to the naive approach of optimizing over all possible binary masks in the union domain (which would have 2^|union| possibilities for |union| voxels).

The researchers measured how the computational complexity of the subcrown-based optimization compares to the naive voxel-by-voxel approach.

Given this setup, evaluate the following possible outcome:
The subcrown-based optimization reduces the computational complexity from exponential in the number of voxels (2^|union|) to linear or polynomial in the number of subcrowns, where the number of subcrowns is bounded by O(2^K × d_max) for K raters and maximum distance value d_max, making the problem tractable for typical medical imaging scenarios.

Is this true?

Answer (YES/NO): NO